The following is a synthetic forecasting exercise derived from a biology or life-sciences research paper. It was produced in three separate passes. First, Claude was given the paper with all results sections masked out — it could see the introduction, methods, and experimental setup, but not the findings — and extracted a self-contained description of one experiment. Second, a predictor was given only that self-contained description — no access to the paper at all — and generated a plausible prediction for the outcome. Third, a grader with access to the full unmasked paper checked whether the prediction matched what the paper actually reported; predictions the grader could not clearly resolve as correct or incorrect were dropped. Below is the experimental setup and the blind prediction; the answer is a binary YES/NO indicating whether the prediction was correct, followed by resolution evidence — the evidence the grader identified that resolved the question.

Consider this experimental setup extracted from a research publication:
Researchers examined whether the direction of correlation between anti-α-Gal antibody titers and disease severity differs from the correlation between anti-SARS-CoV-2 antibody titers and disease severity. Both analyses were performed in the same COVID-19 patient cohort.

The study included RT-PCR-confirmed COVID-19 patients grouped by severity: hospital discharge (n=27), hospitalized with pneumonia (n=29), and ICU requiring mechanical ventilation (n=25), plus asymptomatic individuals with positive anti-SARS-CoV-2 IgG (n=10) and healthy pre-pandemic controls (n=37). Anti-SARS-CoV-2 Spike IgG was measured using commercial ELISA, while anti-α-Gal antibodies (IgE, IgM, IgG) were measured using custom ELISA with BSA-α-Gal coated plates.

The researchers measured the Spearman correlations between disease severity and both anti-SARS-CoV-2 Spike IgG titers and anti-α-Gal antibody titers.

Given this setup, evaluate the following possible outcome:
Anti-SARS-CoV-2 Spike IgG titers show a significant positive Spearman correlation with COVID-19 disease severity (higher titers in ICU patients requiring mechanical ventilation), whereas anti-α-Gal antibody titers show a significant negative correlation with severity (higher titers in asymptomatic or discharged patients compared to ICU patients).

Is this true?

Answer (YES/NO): YES